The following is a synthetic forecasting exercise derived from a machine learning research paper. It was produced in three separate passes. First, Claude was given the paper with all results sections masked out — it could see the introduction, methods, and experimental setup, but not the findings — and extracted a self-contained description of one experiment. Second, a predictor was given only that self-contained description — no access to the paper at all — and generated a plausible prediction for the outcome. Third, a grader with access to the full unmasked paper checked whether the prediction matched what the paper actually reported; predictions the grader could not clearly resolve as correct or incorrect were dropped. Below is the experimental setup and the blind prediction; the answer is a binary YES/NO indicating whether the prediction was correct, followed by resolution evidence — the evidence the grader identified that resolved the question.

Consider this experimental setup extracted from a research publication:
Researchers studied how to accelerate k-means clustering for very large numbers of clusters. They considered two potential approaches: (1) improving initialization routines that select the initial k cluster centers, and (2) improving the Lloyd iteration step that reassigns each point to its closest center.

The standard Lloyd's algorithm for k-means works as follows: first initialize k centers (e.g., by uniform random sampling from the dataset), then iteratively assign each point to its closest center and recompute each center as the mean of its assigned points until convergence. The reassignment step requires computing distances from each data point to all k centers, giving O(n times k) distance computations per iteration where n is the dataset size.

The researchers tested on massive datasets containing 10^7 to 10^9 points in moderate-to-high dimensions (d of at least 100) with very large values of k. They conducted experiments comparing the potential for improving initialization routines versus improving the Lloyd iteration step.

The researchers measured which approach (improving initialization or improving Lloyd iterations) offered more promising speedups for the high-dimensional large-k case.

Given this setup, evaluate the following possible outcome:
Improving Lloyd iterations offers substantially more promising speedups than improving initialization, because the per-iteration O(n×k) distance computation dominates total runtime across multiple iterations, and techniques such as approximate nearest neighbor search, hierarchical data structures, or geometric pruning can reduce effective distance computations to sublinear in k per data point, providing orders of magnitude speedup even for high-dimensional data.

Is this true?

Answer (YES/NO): YES